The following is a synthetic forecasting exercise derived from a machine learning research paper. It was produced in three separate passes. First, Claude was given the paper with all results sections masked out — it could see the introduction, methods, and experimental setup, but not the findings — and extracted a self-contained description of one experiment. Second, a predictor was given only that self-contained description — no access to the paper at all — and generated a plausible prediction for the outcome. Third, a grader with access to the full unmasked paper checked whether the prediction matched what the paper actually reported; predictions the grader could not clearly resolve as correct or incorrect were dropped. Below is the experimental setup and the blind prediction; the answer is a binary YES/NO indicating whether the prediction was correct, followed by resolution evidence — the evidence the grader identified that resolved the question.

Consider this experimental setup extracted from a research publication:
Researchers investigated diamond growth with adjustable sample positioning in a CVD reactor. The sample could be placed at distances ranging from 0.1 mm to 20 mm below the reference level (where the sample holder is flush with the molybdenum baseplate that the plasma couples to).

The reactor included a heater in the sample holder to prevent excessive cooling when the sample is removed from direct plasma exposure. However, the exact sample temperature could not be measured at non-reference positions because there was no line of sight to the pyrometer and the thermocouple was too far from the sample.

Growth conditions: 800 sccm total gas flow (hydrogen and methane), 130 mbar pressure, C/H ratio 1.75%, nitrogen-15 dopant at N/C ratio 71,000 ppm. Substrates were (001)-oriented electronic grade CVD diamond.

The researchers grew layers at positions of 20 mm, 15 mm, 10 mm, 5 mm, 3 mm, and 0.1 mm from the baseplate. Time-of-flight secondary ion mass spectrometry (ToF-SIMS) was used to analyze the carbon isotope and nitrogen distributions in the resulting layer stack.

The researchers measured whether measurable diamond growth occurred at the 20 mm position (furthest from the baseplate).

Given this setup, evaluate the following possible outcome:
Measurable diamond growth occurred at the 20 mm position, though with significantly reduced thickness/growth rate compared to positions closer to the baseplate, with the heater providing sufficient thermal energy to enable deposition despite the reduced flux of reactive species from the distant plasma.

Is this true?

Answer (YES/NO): NO